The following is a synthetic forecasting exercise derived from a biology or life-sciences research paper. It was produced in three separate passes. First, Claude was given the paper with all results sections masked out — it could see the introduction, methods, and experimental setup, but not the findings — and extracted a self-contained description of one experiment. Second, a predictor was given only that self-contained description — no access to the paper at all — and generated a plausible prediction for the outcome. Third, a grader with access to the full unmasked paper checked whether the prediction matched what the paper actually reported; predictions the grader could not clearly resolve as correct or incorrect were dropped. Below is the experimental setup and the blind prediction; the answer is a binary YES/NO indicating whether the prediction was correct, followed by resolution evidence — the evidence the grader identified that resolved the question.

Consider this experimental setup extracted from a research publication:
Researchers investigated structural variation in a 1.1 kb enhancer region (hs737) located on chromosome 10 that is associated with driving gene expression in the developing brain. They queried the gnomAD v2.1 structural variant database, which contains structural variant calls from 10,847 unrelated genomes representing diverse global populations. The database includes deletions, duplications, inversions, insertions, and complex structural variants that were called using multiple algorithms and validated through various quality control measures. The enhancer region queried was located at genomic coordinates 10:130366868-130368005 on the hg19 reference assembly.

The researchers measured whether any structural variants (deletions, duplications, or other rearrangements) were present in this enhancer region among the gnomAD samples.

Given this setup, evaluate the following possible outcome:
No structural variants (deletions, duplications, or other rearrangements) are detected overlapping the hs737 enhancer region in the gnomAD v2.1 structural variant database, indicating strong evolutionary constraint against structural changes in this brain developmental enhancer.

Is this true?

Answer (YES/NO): YES